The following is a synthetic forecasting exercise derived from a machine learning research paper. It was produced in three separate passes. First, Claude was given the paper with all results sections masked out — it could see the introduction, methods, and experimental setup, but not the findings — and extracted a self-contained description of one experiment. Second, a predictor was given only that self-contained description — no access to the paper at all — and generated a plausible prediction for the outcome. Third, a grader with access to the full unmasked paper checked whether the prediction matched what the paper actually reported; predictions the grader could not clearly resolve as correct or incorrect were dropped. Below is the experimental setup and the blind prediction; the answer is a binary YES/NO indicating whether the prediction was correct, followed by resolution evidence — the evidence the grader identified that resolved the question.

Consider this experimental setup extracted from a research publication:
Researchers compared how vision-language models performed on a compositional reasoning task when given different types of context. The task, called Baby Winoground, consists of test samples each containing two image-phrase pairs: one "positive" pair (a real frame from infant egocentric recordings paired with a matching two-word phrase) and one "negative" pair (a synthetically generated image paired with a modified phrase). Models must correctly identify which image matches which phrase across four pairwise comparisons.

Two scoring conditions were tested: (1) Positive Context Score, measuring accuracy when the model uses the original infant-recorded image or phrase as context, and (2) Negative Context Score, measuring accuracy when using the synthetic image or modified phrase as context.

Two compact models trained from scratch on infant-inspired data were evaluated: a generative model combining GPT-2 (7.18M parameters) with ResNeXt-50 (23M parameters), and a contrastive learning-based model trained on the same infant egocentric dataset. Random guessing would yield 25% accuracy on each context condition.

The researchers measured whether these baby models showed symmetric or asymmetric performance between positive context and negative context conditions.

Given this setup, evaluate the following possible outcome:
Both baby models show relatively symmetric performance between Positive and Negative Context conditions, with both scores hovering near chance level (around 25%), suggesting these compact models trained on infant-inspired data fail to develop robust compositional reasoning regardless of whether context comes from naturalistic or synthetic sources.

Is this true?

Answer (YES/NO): NO